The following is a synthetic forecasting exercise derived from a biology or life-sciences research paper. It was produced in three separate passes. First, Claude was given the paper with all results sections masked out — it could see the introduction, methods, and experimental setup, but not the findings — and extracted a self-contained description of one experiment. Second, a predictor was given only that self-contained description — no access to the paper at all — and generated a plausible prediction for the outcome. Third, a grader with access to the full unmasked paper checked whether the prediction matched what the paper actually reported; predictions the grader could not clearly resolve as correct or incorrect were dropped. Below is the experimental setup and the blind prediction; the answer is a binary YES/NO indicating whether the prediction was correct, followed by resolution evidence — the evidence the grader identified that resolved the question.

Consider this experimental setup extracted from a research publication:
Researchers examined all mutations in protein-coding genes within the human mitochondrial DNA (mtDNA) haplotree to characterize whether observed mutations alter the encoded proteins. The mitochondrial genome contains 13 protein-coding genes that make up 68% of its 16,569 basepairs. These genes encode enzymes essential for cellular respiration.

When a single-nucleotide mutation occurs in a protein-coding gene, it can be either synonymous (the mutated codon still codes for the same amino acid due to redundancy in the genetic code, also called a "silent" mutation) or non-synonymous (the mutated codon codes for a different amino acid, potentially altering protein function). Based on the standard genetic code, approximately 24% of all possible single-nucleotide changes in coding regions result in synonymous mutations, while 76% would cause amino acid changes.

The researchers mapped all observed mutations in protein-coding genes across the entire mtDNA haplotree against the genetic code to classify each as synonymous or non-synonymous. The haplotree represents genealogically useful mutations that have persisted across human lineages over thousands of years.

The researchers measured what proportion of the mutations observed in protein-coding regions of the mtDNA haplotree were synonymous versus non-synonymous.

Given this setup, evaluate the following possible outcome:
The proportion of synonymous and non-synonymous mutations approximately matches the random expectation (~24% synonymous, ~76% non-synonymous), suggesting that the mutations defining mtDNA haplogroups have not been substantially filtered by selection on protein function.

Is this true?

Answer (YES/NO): NO